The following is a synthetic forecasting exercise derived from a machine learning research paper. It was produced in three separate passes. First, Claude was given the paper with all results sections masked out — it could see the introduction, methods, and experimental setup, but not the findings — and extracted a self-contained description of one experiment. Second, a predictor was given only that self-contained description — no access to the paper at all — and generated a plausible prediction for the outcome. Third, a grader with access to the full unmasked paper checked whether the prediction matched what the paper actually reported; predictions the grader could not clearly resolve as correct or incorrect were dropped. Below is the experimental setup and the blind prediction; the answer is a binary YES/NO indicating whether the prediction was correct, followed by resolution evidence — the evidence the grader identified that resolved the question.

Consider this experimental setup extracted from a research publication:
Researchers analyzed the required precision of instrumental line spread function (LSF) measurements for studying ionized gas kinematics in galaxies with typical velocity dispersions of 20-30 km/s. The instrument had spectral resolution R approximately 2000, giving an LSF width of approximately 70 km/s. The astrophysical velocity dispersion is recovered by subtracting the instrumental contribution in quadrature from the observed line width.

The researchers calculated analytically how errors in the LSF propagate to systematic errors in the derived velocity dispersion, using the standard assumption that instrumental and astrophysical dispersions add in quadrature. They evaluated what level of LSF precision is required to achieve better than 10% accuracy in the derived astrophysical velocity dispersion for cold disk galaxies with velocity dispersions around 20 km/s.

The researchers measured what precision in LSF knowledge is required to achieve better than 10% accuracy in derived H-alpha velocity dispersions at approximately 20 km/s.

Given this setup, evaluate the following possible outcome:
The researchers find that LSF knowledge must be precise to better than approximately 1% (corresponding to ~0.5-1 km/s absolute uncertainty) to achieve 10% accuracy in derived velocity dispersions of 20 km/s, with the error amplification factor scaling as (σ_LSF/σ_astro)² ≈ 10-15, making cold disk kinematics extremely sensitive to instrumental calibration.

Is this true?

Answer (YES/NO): YES